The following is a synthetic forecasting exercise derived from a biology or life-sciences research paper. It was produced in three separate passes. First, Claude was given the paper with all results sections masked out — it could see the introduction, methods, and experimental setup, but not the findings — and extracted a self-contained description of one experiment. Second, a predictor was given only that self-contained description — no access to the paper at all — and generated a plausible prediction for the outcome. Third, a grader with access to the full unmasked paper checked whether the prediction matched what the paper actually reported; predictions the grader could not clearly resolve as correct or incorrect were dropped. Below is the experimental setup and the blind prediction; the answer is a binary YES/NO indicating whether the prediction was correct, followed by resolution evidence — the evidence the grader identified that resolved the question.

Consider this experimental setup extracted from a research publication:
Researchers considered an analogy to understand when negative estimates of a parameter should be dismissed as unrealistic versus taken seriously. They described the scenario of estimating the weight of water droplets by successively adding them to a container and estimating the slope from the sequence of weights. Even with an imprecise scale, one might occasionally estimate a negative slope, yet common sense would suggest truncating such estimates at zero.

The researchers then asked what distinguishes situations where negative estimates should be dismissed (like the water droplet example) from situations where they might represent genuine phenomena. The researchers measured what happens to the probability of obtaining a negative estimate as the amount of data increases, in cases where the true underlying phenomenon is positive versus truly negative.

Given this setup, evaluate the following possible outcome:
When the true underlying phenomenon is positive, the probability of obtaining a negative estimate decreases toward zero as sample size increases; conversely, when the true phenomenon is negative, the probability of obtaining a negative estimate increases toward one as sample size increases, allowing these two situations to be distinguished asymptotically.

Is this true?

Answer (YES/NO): YES